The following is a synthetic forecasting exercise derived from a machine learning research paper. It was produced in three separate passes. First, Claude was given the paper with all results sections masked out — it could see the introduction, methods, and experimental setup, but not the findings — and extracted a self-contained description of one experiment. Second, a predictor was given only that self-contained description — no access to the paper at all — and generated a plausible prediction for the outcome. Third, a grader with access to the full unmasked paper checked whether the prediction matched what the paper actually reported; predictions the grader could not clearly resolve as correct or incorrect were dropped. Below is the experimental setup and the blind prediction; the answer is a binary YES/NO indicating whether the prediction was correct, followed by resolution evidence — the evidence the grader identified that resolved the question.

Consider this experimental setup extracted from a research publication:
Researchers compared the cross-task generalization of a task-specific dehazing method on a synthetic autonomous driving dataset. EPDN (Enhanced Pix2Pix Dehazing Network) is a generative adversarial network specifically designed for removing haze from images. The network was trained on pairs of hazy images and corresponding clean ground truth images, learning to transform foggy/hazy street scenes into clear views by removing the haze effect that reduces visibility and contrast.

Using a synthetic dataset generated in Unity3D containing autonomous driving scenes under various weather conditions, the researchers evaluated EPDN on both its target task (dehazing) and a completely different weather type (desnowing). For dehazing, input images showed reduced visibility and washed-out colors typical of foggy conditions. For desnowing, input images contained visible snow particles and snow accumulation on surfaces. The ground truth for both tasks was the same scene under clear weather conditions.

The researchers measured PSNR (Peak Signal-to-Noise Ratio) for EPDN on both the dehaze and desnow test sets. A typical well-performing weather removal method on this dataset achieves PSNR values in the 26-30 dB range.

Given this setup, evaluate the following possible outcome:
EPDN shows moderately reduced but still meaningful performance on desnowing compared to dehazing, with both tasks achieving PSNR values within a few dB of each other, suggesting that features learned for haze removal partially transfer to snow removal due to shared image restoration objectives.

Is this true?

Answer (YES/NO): NO